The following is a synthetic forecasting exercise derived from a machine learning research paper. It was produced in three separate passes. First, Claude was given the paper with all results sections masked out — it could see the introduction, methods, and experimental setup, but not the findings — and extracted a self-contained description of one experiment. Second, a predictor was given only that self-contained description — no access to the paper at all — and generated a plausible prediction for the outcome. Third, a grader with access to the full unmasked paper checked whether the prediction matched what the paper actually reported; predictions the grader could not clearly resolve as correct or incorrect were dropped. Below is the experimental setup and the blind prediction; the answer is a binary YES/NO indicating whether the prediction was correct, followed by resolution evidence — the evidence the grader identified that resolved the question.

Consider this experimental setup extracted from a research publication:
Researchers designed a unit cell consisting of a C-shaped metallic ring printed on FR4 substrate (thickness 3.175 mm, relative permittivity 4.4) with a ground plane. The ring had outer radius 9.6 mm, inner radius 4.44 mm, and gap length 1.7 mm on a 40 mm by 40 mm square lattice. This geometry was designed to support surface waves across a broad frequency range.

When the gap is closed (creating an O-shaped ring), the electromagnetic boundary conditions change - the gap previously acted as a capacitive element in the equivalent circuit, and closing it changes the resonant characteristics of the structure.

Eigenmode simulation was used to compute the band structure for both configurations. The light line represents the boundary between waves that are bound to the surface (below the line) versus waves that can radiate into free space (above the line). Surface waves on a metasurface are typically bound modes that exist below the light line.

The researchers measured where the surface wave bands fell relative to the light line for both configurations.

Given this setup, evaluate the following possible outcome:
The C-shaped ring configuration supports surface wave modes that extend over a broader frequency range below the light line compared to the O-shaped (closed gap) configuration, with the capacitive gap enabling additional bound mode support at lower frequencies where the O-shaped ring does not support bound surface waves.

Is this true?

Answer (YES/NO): NO